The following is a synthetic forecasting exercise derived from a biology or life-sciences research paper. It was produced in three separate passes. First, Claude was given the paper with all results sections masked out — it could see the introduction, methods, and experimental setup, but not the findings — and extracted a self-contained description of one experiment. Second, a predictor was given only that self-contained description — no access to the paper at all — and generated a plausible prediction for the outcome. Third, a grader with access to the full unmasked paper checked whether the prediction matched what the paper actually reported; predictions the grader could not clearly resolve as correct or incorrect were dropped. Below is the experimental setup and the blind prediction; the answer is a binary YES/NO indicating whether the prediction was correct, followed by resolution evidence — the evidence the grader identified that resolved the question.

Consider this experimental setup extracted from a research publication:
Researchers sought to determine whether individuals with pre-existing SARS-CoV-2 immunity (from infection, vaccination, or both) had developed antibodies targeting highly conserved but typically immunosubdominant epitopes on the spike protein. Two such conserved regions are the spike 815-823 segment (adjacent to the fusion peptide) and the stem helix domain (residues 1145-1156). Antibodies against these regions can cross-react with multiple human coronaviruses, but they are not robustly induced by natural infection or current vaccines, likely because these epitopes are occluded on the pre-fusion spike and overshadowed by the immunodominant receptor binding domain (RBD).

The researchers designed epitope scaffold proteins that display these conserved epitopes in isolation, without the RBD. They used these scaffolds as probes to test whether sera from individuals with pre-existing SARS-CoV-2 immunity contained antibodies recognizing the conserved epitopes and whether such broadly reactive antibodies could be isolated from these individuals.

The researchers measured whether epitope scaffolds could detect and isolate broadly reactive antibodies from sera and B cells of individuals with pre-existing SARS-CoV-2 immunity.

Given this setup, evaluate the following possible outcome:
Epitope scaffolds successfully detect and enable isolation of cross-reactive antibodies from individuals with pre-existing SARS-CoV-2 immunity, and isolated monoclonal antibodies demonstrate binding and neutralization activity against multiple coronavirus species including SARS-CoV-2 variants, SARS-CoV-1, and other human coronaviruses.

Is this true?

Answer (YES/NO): YES